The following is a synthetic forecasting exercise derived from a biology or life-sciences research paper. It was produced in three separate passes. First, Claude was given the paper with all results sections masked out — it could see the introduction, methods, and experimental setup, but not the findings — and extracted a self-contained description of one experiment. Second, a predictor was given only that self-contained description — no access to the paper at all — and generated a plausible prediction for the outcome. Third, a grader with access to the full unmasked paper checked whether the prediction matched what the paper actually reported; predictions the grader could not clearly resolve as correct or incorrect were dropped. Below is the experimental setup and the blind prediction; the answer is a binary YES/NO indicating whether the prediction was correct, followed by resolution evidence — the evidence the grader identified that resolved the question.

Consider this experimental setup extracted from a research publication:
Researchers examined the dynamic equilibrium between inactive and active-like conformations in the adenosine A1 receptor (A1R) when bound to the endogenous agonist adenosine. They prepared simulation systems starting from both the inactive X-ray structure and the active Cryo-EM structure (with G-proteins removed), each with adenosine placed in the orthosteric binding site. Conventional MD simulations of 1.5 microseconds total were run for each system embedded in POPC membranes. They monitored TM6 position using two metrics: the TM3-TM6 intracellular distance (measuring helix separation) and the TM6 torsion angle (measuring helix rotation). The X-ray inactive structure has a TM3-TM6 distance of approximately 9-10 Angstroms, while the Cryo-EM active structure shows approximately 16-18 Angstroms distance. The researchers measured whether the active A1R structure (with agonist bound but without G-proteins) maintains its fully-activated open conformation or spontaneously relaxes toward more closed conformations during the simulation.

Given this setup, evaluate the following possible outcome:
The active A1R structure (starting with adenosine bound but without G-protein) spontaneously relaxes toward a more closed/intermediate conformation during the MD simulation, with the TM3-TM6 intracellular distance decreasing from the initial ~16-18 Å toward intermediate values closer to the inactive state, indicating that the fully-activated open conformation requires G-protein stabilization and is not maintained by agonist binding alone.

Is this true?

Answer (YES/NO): YES